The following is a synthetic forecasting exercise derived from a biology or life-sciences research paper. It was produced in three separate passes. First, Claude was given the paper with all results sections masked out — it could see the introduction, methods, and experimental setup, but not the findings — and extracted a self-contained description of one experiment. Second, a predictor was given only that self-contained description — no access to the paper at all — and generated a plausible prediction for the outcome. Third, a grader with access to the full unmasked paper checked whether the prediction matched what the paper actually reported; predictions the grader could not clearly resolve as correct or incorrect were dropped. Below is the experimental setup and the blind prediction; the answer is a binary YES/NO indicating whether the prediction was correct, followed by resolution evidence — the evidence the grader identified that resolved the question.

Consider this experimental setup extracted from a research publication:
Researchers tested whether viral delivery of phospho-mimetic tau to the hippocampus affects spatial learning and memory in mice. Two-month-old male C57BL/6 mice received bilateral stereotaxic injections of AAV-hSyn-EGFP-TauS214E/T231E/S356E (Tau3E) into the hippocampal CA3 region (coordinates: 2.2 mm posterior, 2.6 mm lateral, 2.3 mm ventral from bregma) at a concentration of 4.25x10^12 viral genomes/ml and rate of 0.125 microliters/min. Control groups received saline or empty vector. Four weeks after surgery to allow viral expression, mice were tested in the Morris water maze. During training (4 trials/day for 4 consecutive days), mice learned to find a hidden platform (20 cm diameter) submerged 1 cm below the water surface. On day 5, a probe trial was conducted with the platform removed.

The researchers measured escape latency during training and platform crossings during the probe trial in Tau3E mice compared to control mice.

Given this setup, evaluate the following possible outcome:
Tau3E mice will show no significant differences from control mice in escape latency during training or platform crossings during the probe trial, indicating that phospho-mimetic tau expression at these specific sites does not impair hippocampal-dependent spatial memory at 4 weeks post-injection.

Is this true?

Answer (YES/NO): NO